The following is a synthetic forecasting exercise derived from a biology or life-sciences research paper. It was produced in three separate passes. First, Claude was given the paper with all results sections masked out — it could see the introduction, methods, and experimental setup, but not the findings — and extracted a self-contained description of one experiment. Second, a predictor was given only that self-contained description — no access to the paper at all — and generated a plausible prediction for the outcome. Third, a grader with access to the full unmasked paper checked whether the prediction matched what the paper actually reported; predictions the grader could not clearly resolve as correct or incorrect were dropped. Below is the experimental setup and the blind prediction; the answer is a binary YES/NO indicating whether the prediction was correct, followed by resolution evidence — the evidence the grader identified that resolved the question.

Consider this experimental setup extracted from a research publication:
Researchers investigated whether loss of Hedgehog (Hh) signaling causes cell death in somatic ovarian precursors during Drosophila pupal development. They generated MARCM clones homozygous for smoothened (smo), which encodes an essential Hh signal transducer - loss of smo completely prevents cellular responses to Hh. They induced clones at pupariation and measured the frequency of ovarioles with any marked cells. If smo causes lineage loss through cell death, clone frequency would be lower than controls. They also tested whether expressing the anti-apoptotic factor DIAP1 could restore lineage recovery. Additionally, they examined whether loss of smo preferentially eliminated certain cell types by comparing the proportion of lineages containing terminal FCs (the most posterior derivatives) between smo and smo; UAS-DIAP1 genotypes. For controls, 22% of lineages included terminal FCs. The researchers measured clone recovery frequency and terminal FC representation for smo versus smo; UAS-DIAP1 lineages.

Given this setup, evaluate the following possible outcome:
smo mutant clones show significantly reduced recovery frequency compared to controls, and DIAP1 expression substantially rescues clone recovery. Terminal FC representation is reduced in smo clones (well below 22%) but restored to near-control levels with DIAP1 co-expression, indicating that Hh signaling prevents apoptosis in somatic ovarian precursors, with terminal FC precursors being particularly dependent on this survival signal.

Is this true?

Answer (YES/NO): NO